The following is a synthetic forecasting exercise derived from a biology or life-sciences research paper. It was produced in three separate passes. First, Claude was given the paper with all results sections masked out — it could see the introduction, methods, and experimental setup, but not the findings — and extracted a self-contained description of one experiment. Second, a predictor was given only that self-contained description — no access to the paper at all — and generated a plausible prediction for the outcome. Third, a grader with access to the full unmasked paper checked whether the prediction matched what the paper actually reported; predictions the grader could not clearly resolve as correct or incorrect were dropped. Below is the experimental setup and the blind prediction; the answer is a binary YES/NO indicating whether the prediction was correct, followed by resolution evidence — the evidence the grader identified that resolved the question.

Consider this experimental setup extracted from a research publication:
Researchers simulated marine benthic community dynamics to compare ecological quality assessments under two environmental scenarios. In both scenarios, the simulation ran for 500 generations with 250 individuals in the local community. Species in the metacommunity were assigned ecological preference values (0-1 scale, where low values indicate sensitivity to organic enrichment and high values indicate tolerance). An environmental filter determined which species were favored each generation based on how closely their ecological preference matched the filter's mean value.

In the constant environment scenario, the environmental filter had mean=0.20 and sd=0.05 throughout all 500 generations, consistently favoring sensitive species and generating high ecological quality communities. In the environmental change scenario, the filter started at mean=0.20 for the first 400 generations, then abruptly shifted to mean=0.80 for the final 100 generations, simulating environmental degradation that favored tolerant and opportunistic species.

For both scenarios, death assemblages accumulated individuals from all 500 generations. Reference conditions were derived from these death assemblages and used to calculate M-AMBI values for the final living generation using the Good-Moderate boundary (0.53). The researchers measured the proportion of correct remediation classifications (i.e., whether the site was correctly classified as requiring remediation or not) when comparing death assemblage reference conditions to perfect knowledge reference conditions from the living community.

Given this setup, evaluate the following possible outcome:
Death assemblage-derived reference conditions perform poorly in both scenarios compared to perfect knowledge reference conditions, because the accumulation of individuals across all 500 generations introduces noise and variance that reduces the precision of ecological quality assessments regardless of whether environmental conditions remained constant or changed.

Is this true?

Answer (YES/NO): NO